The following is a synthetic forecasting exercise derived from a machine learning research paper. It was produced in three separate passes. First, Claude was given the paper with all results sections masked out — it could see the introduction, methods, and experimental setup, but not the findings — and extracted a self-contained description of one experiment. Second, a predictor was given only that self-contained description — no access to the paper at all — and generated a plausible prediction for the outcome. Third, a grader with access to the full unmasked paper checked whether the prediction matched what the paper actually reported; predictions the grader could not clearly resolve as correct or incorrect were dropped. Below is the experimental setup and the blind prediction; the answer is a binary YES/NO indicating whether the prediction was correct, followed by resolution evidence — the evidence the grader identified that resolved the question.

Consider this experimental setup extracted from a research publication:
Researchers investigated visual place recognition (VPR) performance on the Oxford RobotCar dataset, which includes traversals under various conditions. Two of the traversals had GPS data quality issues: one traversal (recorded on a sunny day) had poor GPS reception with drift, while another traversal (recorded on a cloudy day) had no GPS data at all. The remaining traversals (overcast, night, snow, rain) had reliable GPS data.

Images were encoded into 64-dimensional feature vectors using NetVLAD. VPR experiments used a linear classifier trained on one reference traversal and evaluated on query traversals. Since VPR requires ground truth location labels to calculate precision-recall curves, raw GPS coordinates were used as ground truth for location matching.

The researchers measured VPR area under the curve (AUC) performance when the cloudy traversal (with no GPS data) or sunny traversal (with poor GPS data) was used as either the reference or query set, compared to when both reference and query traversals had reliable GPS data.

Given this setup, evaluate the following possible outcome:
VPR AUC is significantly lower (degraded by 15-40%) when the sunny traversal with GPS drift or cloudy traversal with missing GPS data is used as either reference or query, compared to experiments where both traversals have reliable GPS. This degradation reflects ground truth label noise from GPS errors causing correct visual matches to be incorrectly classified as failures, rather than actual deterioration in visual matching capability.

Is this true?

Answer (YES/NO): NO